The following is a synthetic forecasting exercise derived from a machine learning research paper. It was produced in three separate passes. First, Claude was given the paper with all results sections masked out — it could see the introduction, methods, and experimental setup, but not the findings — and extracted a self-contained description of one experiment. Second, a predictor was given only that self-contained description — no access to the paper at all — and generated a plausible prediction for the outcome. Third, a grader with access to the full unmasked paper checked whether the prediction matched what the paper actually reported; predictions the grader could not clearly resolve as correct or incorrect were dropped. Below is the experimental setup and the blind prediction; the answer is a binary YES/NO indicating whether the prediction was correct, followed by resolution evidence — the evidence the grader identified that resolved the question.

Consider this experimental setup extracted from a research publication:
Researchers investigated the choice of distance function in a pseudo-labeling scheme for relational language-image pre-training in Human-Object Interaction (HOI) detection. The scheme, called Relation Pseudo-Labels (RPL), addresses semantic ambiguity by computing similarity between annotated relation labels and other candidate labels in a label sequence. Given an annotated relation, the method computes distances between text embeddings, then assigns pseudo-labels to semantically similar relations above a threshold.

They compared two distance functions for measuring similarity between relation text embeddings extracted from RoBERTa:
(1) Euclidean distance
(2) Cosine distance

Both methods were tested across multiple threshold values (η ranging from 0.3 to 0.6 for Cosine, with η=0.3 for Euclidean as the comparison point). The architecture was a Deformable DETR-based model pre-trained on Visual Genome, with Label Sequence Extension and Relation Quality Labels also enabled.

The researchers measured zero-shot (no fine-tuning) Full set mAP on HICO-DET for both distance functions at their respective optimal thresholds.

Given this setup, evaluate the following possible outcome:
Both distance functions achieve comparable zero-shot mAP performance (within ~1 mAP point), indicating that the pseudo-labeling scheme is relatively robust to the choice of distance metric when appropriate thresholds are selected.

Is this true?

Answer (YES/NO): YES